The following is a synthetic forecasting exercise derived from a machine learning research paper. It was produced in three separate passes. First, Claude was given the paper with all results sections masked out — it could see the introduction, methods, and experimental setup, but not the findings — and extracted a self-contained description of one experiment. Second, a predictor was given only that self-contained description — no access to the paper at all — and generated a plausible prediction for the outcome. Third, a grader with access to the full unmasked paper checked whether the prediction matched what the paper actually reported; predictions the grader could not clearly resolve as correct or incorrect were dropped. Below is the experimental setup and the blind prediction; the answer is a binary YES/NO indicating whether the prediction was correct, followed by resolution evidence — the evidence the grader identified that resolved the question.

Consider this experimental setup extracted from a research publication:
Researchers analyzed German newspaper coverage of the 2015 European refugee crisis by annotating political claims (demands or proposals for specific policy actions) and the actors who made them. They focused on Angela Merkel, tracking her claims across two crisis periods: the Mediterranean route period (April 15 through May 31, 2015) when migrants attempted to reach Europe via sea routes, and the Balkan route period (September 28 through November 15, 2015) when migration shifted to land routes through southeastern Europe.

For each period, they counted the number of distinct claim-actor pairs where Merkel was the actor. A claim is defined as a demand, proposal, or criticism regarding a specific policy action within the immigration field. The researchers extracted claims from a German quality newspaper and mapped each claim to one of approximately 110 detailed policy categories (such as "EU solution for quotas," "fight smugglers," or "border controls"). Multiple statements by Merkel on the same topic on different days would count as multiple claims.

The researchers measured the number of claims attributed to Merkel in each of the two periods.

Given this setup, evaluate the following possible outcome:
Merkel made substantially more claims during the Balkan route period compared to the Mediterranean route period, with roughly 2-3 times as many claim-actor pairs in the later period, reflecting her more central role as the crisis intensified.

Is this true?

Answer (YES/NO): NO